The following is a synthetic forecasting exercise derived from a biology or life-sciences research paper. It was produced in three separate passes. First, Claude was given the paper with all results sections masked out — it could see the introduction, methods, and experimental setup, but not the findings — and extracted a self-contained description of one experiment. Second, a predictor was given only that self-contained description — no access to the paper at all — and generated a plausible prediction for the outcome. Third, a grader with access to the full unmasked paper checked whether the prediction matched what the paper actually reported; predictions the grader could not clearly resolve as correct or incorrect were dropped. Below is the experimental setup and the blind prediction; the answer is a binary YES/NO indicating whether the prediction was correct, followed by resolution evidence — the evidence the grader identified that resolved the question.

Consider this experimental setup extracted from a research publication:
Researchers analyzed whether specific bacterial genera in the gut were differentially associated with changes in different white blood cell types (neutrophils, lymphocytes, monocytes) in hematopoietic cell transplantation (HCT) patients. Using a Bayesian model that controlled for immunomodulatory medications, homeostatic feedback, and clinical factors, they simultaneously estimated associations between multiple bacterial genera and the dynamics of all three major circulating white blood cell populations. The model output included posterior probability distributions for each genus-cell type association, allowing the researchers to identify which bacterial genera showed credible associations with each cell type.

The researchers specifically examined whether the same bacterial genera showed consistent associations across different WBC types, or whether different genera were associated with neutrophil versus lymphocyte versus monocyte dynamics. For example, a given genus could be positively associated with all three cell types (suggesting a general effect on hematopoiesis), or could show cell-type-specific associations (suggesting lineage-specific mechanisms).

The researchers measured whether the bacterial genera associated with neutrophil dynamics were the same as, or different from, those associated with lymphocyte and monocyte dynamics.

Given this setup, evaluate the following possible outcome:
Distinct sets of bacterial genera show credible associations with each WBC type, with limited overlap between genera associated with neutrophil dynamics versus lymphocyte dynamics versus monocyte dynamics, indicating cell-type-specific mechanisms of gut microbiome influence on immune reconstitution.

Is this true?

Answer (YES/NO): NO